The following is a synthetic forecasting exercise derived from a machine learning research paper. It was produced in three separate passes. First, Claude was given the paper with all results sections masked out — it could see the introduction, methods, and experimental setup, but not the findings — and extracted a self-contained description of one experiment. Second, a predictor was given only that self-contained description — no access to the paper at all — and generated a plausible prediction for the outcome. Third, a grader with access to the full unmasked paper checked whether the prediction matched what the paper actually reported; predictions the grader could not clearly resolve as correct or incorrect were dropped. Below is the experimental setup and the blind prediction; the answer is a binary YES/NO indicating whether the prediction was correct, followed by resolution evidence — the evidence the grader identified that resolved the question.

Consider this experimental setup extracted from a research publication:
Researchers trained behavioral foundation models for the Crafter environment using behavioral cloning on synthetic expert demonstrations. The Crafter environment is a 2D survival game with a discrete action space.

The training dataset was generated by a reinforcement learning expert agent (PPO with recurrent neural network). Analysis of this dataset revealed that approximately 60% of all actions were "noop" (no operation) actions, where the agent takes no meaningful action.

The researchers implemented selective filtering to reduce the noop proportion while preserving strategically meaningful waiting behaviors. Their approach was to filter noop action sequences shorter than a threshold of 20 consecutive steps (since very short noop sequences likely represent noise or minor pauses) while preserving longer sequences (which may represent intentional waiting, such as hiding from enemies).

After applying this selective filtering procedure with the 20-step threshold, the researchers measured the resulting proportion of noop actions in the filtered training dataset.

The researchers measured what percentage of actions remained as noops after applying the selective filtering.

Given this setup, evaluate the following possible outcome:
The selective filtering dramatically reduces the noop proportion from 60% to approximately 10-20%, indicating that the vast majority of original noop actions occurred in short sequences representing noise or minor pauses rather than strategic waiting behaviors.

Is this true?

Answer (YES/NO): NO